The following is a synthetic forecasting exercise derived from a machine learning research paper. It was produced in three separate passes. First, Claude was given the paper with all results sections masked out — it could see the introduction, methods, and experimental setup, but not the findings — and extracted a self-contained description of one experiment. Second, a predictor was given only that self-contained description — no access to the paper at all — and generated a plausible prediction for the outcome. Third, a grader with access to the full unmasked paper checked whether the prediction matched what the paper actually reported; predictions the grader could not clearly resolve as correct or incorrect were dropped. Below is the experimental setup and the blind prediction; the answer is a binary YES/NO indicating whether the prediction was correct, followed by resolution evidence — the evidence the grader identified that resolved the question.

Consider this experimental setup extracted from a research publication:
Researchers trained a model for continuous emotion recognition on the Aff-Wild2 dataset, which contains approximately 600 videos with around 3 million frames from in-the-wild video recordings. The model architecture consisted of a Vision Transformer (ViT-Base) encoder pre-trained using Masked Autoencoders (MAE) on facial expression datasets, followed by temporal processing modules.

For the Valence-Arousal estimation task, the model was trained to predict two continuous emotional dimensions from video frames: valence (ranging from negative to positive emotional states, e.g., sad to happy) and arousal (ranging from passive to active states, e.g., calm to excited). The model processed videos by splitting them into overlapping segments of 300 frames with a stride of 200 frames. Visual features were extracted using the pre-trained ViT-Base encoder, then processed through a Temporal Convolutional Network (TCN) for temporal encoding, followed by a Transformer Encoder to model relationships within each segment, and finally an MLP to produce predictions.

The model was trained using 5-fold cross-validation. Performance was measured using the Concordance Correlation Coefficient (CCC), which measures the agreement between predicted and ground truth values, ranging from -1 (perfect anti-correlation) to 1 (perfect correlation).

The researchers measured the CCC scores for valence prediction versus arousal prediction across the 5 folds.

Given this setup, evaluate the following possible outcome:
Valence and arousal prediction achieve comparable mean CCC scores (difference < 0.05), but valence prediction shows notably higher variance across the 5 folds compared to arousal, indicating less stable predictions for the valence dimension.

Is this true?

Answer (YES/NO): NO